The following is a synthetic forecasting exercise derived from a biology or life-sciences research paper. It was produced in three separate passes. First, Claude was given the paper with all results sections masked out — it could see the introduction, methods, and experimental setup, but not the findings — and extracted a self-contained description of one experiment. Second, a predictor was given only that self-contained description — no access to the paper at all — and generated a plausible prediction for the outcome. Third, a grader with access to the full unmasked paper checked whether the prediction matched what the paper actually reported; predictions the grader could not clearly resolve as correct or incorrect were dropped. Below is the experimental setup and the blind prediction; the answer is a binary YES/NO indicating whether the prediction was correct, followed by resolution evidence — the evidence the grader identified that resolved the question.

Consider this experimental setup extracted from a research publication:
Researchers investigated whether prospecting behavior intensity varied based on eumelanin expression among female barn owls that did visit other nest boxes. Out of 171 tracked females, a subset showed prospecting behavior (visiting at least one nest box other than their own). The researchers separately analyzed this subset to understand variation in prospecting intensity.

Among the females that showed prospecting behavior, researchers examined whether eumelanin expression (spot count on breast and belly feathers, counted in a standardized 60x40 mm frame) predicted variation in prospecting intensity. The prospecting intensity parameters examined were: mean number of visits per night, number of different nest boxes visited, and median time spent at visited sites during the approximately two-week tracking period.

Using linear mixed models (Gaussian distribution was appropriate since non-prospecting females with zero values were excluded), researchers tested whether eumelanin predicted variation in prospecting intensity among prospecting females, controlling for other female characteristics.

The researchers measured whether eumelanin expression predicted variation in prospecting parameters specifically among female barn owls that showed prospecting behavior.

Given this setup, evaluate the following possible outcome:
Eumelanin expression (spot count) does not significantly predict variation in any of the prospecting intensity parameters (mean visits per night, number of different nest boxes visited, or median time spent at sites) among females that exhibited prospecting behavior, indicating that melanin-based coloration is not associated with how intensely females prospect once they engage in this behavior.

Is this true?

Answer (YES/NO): YES